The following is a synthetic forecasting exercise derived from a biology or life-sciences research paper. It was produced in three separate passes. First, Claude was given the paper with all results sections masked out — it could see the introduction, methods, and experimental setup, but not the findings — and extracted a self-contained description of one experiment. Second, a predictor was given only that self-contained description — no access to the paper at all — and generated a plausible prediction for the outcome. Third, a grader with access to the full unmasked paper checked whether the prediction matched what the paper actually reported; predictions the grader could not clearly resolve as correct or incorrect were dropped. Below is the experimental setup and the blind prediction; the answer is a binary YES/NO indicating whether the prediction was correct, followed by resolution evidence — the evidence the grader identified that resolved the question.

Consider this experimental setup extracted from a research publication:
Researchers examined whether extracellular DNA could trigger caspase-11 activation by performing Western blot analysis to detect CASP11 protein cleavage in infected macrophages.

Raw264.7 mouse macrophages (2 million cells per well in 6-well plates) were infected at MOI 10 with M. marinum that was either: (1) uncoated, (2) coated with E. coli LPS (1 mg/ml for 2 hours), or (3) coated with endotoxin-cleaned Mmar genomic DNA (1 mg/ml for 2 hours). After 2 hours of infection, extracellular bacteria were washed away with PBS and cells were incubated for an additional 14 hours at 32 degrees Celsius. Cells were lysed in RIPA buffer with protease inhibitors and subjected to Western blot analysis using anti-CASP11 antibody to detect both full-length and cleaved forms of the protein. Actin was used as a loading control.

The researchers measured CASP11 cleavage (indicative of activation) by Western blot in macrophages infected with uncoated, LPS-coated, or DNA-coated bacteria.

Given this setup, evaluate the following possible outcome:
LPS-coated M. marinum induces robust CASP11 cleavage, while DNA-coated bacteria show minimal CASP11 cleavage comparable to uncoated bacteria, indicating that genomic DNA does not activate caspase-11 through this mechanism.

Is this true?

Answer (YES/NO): NO